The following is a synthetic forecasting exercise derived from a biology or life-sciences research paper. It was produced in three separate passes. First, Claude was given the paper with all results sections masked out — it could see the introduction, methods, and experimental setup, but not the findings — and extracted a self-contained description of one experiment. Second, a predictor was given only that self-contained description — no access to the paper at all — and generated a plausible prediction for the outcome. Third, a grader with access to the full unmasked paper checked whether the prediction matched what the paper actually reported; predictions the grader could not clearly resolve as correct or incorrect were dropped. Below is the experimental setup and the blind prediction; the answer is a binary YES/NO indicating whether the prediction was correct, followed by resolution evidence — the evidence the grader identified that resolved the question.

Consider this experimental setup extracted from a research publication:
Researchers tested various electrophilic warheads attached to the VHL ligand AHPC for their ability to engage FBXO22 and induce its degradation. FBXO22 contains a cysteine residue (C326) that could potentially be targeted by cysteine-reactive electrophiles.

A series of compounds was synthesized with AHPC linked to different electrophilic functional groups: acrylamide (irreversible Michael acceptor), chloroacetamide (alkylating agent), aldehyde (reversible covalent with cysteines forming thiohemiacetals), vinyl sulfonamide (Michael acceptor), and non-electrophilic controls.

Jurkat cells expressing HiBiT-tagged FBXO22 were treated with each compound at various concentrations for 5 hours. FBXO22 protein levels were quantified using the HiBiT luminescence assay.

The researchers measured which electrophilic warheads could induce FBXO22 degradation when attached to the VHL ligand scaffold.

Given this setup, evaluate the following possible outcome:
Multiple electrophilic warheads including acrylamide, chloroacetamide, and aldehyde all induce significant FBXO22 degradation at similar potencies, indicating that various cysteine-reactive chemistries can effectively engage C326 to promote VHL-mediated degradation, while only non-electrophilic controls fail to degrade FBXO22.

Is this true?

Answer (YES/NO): NO